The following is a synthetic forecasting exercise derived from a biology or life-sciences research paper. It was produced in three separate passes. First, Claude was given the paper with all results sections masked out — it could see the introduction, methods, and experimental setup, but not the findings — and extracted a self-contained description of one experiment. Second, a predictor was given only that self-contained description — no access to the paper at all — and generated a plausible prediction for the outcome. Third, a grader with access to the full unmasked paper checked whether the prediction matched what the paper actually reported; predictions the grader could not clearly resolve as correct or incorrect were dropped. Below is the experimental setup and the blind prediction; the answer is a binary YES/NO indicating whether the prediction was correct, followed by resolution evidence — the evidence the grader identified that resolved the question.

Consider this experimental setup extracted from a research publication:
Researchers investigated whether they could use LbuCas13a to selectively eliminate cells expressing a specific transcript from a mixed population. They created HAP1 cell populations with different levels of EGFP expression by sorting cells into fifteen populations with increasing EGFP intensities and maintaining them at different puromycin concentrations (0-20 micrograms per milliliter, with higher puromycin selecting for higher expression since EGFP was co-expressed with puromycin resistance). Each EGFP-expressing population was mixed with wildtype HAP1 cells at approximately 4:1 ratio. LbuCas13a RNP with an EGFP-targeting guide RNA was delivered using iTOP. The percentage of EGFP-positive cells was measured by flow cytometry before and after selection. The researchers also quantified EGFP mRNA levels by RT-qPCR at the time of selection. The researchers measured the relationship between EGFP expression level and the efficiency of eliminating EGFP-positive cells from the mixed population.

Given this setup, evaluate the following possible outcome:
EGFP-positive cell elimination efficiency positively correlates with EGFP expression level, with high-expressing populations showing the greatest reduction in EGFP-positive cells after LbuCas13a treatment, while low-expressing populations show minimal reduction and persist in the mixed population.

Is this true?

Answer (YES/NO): YES